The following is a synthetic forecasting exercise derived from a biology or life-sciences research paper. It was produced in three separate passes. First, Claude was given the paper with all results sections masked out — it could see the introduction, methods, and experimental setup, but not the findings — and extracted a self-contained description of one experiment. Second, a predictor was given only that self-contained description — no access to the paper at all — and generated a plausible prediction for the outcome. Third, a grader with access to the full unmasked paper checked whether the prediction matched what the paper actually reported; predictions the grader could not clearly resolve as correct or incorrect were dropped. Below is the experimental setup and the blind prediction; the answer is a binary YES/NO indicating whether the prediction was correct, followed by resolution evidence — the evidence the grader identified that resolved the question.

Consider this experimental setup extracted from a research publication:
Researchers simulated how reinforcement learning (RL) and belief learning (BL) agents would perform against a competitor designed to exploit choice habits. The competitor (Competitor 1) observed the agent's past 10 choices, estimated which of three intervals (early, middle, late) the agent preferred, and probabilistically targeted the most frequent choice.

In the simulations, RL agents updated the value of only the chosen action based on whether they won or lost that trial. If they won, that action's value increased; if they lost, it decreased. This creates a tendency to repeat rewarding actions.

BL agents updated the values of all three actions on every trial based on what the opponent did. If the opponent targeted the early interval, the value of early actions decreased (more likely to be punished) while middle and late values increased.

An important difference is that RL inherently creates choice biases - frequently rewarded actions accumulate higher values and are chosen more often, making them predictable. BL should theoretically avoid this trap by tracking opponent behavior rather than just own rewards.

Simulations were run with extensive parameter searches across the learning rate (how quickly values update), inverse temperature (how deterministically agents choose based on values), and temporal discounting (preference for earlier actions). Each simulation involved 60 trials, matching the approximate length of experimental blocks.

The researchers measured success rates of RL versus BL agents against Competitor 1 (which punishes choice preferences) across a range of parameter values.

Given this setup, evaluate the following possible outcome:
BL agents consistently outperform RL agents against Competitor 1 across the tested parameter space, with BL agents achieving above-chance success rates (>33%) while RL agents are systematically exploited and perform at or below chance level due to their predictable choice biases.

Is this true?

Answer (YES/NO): NO